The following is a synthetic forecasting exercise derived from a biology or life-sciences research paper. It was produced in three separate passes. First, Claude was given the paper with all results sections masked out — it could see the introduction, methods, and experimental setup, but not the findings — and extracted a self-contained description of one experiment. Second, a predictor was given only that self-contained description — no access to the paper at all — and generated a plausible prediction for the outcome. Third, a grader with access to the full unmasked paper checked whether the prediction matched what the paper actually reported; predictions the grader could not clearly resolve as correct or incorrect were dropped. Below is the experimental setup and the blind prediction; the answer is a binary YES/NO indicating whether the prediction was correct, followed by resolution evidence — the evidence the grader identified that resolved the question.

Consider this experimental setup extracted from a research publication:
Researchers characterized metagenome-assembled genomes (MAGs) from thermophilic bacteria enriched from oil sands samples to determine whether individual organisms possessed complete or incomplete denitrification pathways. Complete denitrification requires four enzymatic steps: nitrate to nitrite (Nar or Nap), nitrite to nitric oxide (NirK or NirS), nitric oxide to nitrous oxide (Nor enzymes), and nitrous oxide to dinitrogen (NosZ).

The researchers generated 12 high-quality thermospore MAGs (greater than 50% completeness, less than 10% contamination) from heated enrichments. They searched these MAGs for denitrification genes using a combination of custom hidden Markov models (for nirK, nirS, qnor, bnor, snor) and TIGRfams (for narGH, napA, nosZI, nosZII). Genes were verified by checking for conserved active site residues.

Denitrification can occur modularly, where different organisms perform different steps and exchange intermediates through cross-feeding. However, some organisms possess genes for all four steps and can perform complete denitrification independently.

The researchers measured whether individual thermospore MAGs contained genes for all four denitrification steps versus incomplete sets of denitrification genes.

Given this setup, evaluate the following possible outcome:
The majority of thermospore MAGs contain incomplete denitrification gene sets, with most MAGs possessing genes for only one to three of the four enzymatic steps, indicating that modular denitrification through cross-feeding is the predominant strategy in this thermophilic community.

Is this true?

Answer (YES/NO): NO